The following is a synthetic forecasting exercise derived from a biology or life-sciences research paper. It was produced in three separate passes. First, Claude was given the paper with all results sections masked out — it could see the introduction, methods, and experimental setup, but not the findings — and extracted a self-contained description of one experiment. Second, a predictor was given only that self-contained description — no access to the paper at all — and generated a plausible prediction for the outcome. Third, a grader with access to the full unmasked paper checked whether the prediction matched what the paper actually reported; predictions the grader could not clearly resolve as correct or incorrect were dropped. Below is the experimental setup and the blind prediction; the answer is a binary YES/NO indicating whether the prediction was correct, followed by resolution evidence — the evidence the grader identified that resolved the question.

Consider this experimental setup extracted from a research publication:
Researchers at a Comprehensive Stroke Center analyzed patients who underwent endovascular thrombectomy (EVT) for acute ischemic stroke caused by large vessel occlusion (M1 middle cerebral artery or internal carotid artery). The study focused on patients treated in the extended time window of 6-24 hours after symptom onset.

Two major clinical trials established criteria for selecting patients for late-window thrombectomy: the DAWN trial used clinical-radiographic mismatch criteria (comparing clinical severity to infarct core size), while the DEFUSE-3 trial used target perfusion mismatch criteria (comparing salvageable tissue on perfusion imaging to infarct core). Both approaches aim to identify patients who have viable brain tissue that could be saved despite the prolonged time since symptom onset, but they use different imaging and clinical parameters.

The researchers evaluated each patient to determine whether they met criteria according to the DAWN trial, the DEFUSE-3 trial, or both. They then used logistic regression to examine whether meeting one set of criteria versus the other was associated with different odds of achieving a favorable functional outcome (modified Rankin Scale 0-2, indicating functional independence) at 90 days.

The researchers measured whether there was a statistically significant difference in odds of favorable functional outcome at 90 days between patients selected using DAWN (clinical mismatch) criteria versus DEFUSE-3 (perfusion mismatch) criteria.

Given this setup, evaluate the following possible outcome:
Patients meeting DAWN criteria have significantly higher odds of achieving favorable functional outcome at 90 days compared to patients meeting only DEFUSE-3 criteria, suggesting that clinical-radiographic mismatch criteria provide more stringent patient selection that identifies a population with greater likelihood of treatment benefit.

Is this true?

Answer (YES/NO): NO